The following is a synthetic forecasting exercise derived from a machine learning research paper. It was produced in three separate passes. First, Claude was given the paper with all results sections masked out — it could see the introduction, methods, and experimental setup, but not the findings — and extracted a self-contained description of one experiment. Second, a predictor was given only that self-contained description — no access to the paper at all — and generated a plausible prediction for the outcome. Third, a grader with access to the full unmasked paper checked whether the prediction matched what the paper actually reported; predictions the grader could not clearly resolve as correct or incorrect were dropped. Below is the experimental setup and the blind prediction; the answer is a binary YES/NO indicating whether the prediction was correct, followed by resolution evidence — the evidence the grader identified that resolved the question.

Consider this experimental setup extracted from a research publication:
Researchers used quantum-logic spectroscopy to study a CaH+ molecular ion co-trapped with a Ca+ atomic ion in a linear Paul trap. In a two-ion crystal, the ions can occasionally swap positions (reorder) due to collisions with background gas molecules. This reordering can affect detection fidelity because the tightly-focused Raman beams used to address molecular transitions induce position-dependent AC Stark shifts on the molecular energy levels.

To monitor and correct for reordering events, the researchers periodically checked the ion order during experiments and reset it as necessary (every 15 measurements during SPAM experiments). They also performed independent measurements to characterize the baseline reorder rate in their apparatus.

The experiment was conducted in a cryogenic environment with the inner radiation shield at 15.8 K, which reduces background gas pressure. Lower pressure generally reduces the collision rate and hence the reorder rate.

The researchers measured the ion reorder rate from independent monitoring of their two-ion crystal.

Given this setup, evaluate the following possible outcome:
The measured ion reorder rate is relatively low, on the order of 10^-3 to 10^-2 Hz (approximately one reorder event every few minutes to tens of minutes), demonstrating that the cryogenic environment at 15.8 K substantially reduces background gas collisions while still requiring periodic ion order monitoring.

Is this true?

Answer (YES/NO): YES